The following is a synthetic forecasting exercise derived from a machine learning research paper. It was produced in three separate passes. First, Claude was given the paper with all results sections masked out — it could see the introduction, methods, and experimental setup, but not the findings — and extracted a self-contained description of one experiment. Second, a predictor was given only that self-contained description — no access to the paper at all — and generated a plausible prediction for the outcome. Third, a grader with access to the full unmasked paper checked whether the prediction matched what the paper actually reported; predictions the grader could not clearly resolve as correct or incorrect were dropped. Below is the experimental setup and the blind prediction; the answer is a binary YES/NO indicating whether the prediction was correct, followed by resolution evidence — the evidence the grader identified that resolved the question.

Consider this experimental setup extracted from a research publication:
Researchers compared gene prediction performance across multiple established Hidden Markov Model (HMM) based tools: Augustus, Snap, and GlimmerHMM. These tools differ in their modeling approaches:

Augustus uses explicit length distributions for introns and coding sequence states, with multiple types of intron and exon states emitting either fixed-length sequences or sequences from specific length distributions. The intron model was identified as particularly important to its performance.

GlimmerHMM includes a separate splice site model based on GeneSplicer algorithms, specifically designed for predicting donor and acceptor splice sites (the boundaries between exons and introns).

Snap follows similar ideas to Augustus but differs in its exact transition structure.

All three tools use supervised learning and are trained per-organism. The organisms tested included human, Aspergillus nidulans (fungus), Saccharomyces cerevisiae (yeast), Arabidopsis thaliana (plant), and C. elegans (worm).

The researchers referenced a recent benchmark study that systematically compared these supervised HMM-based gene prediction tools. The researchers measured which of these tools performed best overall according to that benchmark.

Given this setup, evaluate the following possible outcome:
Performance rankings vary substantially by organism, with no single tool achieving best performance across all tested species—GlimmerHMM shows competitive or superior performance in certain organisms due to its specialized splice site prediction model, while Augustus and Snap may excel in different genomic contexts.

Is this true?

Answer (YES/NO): NO